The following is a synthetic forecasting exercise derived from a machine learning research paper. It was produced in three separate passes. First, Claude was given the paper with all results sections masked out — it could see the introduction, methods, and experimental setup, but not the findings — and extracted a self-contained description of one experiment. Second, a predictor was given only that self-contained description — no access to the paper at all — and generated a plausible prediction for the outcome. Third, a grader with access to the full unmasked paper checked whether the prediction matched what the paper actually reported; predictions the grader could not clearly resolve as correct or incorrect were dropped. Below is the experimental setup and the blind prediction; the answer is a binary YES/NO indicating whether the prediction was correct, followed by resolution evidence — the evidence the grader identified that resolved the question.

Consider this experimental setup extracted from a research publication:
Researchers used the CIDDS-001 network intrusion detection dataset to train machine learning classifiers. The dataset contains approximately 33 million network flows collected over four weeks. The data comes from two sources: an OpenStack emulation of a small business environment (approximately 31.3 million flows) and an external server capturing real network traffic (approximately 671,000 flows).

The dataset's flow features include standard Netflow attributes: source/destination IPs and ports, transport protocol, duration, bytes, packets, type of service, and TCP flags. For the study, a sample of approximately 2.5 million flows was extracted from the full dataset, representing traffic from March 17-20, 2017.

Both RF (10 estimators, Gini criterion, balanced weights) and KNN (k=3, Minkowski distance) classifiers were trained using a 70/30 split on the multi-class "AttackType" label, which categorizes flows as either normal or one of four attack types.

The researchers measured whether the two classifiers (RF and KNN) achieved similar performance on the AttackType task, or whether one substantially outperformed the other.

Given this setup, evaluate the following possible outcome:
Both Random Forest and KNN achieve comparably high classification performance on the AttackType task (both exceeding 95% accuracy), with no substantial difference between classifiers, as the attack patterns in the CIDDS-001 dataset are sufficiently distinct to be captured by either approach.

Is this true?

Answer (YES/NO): YES